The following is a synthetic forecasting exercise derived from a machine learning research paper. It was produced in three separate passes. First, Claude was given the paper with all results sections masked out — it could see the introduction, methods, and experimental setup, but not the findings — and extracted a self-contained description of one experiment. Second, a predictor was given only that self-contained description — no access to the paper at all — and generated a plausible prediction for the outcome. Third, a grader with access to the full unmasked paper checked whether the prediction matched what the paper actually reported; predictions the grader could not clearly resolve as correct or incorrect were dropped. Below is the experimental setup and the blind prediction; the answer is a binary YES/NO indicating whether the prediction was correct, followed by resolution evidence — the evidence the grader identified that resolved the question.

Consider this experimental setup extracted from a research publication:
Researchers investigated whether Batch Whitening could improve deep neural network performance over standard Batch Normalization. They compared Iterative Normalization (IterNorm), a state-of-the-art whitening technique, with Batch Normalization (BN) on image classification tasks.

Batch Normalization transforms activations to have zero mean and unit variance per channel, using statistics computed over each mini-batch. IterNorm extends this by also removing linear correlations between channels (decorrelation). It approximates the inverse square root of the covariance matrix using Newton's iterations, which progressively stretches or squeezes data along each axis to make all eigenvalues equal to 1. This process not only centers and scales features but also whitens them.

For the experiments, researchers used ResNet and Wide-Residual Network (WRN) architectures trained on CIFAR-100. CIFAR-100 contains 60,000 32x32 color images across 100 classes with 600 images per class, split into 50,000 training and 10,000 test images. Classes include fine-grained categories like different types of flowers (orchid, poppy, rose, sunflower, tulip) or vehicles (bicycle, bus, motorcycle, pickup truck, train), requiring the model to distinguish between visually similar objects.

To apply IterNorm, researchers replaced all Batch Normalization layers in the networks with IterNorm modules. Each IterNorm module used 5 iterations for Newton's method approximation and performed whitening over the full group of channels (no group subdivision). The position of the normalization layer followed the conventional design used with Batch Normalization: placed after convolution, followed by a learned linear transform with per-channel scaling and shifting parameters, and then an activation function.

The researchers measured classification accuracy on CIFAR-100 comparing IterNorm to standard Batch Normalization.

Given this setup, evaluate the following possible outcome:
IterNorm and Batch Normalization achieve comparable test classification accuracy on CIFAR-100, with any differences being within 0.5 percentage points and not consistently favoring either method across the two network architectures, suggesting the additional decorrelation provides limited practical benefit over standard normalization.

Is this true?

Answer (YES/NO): NO